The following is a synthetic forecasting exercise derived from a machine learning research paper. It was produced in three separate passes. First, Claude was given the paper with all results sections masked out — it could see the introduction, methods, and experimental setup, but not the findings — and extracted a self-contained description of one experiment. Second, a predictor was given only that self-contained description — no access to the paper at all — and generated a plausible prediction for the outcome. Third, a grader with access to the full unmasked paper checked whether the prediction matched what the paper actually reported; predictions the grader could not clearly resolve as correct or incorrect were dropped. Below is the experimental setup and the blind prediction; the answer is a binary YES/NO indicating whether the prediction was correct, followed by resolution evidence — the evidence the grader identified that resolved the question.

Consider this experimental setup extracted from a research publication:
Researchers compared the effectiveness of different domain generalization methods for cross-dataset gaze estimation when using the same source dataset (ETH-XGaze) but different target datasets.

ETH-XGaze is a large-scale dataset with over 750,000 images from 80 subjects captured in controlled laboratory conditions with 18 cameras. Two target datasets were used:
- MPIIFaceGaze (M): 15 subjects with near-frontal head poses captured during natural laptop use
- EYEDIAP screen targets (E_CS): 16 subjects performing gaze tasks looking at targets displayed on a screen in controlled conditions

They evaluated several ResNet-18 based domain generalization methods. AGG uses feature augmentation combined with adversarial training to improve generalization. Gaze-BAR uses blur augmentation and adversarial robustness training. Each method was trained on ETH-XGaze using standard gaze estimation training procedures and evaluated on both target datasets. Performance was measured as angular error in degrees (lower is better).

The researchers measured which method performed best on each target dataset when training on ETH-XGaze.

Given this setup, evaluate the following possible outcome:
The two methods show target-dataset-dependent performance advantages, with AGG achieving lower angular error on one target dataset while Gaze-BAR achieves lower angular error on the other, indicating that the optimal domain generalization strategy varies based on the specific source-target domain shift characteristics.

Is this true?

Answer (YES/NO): YES